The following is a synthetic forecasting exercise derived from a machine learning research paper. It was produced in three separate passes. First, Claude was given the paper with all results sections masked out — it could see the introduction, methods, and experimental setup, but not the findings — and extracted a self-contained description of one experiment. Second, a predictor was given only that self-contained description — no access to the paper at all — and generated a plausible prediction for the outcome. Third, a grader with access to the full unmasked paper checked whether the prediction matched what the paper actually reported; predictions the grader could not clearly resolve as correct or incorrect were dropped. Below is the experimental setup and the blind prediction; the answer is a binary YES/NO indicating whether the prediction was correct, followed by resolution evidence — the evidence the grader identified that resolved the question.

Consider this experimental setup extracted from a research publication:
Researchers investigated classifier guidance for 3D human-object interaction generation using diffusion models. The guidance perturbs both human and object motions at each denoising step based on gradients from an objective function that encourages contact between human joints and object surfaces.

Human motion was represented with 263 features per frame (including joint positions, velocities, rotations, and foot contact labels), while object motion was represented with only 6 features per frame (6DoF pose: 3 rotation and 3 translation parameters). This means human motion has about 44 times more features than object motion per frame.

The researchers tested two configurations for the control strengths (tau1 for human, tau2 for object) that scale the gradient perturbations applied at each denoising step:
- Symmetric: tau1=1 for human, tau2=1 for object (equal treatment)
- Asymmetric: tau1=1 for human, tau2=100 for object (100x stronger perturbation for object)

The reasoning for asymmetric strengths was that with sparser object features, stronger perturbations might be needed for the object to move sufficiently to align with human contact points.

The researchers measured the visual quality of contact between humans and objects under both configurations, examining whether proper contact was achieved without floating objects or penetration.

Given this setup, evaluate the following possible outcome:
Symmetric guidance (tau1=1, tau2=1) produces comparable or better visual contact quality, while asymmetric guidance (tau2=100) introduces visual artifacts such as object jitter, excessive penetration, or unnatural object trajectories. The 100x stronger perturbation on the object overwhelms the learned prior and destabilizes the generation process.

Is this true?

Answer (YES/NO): NO